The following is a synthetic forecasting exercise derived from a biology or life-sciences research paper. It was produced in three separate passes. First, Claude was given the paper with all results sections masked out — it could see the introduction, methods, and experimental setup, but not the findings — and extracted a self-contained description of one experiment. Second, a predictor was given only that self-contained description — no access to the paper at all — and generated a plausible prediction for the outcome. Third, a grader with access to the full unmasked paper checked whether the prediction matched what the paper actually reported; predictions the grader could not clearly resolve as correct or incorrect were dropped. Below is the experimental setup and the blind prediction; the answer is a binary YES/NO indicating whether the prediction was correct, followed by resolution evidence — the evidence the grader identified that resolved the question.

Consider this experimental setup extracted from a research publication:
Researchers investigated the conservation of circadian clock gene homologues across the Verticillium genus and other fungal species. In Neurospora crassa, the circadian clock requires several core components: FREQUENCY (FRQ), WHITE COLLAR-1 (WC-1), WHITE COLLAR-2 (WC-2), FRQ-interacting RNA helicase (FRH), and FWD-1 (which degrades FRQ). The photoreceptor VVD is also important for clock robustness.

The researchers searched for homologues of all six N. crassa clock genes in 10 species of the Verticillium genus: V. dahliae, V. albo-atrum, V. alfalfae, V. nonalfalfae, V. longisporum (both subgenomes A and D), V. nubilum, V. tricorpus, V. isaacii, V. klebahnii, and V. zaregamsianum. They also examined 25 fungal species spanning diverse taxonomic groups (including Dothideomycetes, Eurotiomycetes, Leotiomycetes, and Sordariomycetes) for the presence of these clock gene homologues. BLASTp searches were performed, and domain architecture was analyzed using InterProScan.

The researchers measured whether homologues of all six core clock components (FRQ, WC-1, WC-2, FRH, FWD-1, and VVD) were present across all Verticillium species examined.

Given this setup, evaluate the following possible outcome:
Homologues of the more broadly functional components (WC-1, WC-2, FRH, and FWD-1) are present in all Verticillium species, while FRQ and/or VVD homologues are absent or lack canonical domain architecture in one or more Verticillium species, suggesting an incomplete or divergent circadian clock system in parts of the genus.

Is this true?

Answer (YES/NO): NO